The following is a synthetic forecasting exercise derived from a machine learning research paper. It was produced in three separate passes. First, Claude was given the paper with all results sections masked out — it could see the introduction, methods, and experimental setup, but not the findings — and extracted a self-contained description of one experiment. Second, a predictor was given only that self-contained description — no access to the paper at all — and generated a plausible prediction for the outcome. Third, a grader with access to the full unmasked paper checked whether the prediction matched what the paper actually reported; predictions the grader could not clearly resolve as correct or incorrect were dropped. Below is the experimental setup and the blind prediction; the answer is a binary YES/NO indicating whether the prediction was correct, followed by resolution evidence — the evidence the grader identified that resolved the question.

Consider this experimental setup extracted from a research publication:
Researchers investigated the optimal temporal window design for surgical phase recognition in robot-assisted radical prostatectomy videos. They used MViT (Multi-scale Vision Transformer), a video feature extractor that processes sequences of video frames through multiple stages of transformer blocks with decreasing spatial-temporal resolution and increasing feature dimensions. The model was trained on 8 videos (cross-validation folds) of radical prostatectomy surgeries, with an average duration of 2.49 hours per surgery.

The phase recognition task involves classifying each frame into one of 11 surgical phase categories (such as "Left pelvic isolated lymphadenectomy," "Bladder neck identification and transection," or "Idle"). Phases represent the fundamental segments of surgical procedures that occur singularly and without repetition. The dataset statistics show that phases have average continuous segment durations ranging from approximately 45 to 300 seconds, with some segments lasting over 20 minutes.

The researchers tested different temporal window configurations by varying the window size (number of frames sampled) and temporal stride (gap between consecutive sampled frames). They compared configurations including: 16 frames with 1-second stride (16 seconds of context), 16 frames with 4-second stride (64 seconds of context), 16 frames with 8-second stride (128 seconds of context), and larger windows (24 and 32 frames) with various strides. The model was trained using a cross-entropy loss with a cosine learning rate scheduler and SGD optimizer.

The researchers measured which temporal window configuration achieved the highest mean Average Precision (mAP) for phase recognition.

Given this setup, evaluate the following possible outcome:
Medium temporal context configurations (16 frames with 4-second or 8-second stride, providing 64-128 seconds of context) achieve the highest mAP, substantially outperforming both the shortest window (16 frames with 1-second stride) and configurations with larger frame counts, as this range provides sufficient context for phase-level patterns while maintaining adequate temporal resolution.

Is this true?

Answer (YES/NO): NO